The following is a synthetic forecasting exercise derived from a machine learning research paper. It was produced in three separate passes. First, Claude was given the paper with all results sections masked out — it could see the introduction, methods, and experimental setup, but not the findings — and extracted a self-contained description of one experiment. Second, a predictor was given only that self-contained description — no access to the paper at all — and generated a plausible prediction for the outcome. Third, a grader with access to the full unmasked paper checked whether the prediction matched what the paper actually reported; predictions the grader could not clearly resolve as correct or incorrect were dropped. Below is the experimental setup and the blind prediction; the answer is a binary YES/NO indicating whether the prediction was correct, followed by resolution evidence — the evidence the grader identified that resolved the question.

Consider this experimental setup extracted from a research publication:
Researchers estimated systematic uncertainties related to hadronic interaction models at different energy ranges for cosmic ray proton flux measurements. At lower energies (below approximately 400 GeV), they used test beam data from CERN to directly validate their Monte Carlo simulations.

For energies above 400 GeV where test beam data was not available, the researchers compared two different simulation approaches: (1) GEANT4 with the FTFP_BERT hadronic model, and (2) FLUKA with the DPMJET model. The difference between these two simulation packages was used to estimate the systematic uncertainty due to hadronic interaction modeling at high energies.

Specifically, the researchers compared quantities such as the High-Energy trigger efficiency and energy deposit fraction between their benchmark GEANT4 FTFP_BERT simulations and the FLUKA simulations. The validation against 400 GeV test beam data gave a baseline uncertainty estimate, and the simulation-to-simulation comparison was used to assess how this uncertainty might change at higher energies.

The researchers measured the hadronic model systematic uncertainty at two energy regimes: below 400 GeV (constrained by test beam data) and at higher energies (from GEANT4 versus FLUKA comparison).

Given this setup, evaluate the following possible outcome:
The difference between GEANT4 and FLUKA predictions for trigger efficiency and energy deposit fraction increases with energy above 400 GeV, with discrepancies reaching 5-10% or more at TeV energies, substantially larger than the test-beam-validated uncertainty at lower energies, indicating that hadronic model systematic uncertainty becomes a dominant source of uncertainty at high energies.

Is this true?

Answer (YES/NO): NO